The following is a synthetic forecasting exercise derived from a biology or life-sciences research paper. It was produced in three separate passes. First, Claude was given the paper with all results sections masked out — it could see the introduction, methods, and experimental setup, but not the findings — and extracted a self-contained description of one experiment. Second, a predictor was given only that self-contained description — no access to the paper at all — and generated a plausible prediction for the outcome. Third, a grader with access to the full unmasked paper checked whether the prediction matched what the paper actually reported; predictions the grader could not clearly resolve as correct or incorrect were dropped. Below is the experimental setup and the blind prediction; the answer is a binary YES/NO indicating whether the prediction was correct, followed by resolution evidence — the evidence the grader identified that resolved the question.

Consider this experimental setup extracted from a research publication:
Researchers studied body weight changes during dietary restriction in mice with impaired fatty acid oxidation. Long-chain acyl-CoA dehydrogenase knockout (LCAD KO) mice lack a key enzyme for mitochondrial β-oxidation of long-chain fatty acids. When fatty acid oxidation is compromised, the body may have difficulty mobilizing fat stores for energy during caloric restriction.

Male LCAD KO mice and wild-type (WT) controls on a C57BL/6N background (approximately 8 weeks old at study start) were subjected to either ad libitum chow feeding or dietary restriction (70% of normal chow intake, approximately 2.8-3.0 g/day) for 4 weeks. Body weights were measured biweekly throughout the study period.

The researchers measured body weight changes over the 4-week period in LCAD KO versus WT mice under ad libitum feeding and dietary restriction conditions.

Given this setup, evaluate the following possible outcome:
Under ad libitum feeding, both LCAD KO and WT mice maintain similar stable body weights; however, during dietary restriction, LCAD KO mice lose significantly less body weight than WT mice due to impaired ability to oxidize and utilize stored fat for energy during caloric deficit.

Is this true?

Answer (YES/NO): NO